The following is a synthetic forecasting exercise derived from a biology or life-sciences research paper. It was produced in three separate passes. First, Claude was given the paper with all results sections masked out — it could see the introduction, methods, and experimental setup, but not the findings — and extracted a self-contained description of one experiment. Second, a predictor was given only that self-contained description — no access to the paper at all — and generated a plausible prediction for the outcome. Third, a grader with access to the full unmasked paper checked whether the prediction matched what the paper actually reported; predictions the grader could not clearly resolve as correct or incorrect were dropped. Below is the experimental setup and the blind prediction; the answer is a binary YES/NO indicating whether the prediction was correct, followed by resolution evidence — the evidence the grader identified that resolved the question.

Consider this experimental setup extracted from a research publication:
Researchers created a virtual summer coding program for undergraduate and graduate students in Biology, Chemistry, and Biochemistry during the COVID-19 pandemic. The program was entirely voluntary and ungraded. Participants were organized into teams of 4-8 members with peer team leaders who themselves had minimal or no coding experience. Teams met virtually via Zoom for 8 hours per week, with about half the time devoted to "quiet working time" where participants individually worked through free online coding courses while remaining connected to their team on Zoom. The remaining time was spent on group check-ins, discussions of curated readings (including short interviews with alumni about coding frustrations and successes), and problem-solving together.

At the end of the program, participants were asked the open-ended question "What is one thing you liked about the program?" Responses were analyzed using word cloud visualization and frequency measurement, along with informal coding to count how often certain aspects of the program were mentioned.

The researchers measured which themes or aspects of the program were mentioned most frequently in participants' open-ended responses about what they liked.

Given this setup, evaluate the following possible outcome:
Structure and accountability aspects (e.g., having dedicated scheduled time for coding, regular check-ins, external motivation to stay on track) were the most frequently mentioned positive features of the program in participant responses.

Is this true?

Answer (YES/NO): NO